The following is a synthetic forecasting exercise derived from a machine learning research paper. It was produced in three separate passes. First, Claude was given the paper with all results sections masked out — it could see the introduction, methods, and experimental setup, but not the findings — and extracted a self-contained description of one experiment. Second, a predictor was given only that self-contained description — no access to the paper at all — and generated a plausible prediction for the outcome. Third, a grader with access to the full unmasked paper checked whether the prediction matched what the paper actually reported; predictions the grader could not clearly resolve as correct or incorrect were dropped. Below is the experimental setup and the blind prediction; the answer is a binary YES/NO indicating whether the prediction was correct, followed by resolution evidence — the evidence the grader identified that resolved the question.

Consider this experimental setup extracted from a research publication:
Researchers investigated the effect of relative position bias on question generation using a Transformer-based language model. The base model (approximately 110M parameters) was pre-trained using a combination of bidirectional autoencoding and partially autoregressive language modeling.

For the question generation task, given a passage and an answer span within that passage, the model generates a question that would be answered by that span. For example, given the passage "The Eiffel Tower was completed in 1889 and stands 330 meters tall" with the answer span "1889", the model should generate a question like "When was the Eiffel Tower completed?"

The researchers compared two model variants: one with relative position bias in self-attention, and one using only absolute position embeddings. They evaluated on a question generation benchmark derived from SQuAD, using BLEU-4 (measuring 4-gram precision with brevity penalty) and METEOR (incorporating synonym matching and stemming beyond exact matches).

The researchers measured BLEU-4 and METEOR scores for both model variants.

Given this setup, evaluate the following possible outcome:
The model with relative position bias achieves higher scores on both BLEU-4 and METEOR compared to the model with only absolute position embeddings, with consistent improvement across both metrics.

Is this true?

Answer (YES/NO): NO